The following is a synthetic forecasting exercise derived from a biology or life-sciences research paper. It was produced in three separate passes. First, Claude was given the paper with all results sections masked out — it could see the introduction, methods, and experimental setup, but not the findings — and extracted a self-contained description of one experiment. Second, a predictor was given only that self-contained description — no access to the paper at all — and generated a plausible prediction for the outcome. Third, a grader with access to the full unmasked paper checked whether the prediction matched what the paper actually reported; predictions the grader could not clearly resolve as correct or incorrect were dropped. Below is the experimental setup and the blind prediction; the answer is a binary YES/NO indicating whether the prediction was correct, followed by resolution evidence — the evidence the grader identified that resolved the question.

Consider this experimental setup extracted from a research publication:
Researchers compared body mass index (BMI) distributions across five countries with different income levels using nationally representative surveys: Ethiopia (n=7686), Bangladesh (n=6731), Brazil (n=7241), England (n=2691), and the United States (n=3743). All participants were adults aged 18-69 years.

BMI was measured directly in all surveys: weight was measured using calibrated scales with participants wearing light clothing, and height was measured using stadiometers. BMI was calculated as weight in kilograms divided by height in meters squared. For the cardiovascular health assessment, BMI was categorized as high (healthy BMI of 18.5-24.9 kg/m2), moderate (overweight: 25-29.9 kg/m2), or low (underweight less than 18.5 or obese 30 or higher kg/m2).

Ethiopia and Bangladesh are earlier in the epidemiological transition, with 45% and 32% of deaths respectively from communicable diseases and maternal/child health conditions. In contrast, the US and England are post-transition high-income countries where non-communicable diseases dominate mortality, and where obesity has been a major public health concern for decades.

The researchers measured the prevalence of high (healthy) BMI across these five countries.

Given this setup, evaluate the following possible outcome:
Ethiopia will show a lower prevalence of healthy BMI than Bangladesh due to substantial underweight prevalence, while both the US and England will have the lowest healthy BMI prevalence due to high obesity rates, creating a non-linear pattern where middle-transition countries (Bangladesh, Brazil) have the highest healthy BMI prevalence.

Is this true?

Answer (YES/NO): NO